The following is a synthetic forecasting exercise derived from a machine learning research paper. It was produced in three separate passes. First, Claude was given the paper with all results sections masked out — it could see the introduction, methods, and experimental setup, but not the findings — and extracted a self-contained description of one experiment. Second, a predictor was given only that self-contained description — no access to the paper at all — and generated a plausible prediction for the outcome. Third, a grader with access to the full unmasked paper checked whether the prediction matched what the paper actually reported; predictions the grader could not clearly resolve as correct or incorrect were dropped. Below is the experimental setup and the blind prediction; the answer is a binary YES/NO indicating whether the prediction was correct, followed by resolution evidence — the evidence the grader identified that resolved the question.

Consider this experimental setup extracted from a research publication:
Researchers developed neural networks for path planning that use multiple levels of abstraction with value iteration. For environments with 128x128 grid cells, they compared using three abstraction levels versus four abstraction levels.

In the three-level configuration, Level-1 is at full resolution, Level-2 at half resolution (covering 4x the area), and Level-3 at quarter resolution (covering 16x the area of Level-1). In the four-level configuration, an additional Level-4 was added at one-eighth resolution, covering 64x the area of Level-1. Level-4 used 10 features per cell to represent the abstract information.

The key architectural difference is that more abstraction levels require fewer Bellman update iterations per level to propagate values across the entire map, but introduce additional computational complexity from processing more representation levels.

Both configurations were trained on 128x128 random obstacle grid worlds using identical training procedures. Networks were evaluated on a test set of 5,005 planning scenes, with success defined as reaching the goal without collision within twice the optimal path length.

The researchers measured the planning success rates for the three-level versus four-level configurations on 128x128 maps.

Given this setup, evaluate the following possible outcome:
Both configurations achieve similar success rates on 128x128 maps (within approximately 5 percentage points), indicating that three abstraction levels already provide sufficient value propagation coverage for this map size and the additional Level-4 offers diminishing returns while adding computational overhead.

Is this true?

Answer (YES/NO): NO